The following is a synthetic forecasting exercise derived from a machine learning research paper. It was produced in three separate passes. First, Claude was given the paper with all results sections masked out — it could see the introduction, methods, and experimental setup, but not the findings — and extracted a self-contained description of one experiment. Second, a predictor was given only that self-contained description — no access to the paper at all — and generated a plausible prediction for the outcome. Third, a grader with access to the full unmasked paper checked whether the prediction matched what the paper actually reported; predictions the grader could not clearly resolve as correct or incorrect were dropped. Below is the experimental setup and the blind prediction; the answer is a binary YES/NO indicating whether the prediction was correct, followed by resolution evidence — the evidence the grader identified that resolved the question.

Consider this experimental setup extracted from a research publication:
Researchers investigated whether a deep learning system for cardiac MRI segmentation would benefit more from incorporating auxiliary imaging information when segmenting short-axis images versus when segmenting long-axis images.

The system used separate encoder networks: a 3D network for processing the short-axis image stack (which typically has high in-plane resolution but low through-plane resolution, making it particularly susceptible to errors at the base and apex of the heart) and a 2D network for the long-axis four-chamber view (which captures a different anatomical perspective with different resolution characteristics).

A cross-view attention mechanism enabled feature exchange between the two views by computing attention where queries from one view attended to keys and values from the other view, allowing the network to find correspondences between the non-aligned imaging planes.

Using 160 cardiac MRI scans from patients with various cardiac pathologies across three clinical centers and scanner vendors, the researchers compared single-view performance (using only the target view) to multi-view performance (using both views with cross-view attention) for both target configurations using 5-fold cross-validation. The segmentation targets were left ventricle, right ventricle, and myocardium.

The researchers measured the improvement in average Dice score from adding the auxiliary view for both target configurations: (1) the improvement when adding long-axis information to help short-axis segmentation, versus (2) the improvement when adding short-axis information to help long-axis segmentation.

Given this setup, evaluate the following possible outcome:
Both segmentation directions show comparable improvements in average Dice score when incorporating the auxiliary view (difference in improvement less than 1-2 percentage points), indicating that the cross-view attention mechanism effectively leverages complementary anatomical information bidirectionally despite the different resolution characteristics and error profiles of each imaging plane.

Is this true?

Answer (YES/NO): YES